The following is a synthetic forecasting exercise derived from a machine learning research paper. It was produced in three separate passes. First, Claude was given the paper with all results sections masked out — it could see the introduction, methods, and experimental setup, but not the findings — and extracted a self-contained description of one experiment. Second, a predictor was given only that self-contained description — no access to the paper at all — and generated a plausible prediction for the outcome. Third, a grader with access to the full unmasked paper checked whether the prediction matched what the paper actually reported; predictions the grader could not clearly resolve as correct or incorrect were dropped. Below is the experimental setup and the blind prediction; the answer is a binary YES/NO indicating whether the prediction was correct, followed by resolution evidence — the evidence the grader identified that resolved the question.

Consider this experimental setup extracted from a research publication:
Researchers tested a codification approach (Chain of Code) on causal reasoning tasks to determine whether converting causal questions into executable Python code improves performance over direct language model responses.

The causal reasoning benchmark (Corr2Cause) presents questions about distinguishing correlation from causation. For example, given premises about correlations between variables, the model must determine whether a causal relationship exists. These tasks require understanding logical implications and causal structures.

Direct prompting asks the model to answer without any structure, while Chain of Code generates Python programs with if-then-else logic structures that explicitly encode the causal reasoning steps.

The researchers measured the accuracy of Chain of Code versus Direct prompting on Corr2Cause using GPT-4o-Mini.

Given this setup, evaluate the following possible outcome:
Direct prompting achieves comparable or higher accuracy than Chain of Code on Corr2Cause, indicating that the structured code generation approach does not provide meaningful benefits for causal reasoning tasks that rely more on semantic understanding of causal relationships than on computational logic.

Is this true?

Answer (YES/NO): NO